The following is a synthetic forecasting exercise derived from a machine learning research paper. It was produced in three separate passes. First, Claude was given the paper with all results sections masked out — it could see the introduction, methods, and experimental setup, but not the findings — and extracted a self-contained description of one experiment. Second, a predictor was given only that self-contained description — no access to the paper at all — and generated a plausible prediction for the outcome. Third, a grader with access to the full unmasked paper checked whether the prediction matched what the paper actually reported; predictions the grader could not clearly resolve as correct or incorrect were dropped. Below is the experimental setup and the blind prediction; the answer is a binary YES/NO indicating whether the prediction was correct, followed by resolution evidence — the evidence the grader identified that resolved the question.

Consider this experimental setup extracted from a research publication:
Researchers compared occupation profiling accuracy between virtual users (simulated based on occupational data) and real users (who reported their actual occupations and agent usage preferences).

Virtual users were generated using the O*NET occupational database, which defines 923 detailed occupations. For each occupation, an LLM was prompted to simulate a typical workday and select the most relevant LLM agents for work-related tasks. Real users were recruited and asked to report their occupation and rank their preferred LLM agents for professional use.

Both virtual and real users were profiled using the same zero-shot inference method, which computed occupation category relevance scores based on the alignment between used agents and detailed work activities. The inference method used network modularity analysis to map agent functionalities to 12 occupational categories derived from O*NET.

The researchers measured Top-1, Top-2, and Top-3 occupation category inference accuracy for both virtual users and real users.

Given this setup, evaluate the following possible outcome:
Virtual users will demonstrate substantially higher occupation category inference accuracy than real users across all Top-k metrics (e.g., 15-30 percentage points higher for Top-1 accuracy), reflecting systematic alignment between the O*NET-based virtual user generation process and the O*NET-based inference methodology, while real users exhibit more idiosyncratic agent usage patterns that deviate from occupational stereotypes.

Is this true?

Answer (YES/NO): NO